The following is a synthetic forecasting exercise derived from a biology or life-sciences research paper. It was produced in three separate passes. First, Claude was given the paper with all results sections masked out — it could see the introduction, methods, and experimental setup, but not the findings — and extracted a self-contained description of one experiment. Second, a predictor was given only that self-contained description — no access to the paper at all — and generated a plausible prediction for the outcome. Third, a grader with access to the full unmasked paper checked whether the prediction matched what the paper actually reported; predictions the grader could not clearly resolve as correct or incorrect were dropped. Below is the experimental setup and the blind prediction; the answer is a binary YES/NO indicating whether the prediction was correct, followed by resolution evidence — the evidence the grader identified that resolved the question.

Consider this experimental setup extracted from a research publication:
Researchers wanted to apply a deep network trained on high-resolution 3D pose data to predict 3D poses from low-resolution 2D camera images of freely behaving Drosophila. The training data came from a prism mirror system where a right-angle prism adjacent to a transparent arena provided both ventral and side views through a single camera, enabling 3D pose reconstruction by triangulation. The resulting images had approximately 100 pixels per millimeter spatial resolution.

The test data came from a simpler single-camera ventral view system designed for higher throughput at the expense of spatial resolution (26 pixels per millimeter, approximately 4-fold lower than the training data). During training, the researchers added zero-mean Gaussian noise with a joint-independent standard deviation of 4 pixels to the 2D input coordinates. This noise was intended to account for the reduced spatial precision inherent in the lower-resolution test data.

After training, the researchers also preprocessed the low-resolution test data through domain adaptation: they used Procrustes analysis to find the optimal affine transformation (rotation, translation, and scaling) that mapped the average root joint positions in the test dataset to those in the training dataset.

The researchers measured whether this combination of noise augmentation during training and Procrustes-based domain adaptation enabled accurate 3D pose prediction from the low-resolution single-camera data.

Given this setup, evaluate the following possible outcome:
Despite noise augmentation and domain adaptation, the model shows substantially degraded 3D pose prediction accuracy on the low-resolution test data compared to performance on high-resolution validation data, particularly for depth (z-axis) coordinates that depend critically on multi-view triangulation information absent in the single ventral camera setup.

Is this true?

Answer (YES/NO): NO